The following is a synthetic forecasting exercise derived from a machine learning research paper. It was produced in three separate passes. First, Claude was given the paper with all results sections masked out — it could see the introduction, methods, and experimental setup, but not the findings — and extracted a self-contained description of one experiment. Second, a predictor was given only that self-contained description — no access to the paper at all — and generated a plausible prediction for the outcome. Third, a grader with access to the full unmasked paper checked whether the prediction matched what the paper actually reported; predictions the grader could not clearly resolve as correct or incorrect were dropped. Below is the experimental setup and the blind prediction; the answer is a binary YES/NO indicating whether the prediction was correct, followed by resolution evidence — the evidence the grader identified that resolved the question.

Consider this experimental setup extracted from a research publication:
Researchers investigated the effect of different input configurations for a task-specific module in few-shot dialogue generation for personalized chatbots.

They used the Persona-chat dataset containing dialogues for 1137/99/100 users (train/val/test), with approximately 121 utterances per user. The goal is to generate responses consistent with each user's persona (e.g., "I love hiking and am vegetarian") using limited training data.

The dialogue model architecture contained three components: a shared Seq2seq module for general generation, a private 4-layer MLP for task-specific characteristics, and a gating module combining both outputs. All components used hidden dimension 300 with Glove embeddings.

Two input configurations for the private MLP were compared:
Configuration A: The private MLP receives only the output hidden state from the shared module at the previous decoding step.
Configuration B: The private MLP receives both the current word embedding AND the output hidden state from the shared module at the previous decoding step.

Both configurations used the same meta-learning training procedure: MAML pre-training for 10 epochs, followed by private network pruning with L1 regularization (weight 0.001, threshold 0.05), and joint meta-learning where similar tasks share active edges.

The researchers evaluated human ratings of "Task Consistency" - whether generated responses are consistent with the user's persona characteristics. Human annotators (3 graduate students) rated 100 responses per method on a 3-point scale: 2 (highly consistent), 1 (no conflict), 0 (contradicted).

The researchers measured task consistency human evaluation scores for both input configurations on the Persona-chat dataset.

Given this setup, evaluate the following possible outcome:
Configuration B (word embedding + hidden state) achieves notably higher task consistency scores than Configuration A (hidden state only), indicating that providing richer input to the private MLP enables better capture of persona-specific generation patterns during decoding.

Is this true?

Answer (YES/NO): YES